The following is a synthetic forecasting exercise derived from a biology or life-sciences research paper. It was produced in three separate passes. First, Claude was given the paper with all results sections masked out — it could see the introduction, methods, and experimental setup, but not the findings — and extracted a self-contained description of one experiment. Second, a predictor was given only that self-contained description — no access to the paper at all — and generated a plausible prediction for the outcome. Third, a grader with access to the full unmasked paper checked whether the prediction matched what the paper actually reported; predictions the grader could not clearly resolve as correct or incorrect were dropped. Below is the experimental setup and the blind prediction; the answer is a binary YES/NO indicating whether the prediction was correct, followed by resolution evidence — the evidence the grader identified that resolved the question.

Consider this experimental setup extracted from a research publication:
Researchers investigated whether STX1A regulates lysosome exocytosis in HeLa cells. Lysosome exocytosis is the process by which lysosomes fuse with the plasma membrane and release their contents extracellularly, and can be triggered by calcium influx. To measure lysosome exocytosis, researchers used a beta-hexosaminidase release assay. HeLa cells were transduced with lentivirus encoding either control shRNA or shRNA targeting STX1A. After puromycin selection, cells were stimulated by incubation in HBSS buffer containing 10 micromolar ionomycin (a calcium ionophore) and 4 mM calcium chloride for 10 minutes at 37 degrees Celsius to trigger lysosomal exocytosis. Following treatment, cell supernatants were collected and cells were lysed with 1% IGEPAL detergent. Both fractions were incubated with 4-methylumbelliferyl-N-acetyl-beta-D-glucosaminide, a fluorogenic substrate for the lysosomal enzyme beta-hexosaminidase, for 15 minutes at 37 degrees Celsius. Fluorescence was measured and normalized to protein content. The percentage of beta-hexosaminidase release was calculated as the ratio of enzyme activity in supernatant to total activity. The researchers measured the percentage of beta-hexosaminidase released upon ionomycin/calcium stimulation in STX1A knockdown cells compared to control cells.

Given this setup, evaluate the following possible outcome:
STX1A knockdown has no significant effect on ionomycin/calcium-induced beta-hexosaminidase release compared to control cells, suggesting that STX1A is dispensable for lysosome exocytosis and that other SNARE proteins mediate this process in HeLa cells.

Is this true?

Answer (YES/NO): NO